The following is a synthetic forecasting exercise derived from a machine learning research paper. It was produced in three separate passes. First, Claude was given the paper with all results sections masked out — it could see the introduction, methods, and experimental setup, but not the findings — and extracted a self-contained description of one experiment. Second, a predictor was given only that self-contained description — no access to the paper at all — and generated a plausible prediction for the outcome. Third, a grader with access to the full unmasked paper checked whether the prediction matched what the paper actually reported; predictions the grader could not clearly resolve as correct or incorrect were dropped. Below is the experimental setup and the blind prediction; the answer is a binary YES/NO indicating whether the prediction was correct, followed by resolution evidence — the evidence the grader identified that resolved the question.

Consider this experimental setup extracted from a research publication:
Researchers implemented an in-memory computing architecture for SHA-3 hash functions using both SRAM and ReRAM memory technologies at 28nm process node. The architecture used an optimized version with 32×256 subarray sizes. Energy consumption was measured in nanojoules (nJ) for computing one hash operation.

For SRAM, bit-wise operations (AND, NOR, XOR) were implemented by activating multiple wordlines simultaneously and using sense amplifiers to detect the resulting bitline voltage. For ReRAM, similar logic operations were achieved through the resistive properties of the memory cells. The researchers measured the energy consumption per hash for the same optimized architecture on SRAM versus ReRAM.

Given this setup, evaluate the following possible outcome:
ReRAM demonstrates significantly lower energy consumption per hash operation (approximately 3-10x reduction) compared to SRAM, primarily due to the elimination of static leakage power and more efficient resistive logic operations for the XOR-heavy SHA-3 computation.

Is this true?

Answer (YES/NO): NO